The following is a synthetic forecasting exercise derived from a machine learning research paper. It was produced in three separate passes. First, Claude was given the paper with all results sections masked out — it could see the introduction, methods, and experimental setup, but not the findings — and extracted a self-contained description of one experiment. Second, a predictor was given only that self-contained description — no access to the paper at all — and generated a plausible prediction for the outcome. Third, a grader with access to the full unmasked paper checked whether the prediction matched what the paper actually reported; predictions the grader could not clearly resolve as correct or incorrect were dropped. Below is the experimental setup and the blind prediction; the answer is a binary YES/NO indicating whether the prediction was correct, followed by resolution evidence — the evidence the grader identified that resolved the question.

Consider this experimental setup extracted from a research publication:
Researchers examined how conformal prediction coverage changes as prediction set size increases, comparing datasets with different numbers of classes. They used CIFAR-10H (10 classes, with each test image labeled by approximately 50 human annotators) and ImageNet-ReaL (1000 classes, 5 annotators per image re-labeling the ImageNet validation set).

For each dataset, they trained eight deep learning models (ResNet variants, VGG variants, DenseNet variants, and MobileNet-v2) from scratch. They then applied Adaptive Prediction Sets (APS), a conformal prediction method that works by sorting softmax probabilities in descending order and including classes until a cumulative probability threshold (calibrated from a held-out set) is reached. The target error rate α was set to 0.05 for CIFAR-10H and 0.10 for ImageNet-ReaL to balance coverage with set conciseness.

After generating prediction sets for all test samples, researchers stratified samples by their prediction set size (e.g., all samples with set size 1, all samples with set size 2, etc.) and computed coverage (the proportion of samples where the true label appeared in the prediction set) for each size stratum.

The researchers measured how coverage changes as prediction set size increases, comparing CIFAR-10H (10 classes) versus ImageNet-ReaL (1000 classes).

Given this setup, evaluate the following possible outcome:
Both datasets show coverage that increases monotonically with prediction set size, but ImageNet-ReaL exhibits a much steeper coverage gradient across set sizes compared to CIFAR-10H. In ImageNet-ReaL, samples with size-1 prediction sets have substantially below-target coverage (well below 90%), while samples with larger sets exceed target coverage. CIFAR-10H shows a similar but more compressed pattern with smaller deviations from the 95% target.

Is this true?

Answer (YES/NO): NO